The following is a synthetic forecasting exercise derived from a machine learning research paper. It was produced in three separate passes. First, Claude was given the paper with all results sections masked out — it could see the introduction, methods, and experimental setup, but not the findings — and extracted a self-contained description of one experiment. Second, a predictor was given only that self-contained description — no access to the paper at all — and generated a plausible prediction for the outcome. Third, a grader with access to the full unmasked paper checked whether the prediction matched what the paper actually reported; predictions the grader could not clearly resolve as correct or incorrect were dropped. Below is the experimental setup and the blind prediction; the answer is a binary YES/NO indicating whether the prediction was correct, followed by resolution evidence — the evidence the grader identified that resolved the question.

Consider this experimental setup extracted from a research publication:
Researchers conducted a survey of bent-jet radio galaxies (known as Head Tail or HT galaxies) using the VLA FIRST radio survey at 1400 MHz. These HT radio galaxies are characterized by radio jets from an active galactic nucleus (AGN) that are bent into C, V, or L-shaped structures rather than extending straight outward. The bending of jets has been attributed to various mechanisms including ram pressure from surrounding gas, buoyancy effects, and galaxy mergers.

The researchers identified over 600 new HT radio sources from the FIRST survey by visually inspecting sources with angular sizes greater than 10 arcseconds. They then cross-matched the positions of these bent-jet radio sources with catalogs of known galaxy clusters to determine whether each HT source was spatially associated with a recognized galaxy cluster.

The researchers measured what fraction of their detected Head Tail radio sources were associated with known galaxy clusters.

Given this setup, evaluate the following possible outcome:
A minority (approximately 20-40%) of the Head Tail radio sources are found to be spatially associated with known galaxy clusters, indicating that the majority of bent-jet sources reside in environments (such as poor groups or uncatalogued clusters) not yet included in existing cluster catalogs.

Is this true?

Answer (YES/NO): NO